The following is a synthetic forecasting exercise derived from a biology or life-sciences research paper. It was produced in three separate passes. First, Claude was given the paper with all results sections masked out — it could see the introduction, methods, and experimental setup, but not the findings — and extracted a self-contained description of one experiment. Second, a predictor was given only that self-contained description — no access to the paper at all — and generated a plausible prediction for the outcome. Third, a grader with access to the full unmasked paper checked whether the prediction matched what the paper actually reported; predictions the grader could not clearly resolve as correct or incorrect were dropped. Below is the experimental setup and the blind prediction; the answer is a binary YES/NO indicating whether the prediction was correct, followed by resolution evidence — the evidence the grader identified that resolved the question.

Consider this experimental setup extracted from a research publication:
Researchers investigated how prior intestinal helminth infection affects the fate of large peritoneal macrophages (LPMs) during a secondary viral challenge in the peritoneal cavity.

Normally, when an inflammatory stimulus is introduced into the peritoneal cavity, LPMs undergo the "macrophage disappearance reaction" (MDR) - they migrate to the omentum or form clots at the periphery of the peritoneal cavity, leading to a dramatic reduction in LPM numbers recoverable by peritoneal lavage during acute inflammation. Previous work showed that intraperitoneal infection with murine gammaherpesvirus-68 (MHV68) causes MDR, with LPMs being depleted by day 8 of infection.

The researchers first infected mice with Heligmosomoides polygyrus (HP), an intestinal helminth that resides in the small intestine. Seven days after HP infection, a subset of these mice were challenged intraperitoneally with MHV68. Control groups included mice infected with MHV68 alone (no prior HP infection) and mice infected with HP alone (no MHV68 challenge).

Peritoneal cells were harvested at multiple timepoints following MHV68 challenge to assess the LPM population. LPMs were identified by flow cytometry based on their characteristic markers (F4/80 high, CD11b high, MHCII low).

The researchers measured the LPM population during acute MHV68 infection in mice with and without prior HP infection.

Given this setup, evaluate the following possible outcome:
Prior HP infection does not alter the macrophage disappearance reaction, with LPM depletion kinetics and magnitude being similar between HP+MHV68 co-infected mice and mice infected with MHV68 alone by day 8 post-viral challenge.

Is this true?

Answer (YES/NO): NO